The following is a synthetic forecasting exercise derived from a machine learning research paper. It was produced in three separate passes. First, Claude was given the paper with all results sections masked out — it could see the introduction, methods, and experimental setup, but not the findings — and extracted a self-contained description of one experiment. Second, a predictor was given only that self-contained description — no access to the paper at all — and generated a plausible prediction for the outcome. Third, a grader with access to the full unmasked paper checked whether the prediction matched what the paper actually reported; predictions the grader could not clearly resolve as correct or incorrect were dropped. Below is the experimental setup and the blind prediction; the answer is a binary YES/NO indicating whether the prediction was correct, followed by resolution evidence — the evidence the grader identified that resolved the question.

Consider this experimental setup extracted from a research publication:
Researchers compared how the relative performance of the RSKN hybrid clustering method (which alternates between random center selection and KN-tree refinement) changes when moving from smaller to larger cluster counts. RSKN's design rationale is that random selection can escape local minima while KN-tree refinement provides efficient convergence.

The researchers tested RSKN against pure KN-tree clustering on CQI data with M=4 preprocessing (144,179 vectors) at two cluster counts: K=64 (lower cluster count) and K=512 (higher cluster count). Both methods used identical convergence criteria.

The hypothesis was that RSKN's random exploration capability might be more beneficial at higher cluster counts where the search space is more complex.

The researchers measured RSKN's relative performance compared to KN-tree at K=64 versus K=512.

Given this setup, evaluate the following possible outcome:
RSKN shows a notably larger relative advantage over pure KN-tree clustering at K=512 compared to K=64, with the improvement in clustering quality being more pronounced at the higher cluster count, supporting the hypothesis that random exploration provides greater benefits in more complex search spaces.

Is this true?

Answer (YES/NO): YES